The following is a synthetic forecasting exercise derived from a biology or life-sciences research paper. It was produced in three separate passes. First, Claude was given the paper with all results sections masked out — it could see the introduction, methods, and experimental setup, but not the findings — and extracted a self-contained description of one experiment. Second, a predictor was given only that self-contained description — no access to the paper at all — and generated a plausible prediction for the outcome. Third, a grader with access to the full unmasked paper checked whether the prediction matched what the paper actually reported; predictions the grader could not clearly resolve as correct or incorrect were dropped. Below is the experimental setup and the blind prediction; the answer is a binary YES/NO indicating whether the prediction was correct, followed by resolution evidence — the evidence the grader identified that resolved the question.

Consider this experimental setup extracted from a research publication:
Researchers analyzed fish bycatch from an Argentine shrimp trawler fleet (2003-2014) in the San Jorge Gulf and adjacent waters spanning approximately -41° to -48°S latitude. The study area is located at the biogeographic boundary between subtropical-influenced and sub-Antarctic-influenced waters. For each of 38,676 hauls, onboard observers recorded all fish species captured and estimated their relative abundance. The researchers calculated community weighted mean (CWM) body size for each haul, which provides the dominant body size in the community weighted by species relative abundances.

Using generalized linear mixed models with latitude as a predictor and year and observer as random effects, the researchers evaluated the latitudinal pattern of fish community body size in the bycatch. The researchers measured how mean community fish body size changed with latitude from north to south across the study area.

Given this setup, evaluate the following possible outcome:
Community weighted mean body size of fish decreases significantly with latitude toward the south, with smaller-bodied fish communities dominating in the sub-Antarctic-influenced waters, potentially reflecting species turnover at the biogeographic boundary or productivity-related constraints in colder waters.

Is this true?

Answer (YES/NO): NO